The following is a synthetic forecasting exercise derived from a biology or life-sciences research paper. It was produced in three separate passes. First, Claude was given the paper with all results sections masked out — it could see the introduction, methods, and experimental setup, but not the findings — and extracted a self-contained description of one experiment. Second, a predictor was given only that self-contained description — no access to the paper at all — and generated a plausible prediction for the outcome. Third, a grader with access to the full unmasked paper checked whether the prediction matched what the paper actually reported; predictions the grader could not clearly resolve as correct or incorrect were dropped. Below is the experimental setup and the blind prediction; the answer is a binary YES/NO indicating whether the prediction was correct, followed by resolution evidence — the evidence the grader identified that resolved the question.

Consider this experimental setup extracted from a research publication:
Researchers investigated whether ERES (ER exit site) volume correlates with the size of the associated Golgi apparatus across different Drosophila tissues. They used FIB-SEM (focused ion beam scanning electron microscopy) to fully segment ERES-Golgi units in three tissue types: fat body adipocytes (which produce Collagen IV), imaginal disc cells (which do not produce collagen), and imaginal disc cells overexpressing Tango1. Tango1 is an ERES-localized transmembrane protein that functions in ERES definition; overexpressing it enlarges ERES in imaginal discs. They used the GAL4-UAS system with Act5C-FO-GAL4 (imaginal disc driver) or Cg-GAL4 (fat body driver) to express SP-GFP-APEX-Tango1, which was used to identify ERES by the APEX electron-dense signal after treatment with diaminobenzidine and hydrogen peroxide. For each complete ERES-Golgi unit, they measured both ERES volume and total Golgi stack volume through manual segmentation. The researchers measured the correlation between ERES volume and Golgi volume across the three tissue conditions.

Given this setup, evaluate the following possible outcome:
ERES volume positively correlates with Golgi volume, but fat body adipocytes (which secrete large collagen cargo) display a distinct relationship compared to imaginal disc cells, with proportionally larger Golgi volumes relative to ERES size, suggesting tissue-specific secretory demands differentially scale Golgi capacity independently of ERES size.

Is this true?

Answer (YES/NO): NO